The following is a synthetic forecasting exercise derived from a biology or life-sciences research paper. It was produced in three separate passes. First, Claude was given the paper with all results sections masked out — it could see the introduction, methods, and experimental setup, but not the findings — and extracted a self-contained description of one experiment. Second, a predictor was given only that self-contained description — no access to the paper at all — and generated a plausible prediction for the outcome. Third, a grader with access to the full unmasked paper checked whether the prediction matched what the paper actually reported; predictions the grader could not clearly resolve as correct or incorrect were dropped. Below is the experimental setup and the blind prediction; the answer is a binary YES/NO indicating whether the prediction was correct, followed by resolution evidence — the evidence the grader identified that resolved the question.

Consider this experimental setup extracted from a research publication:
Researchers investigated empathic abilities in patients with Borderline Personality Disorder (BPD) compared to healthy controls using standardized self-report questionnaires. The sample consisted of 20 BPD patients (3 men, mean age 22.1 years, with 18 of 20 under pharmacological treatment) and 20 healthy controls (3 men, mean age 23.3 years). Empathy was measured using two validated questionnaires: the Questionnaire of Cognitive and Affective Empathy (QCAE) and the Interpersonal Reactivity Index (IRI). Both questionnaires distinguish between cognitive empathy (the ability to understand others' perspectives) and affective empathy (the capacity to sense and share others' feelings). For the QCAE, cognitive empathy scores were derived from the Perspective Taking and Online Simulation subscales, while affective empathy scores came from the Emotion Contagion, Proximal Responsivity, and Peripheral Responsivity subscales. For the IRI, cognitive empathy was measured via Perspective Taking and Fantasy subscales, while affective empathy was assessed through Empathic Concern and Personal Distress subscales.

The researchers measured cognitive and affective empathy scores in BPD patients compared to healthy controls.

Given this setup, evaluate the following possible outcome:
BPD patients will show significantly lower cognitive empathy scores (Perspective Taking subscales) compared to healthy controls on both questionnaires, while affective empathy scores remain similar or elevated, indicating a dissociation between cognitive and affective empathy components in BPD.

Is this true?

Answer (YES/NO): NO